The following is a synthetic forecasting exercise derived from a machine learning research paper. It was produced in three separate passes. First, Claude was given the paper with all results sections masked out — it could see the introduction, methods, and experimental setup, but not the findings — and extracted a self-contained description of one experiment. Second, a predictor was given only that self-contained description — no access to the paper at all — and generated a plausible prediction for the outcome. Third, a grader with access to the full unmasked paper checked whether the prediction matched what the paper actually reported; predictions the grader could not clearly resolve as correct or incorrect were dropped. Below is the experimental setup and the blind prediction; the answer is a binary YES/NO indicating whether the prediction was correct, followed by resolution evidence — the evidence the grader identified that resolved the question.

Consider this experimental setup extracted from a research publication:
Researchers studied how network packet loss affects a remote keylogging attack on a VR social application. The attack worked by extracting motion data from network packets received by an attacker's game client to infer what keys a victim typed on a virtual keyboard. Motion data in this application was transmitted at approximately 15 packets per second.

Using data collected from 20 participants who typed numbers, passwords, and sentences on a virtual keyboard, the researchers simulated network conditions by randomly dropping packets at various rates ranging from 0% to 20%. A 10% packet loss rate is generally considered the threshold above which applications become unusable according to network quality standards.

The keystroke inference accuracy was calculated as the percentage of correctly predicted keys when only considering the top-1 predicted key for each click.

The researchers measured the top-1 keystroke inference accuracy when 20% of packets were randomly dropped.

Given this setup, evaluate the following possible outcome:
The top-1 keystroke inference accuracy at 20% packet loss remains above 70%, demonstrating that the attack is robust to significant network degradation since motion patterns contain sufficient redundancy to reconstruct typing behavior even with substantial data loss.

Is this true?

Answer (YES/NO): YES